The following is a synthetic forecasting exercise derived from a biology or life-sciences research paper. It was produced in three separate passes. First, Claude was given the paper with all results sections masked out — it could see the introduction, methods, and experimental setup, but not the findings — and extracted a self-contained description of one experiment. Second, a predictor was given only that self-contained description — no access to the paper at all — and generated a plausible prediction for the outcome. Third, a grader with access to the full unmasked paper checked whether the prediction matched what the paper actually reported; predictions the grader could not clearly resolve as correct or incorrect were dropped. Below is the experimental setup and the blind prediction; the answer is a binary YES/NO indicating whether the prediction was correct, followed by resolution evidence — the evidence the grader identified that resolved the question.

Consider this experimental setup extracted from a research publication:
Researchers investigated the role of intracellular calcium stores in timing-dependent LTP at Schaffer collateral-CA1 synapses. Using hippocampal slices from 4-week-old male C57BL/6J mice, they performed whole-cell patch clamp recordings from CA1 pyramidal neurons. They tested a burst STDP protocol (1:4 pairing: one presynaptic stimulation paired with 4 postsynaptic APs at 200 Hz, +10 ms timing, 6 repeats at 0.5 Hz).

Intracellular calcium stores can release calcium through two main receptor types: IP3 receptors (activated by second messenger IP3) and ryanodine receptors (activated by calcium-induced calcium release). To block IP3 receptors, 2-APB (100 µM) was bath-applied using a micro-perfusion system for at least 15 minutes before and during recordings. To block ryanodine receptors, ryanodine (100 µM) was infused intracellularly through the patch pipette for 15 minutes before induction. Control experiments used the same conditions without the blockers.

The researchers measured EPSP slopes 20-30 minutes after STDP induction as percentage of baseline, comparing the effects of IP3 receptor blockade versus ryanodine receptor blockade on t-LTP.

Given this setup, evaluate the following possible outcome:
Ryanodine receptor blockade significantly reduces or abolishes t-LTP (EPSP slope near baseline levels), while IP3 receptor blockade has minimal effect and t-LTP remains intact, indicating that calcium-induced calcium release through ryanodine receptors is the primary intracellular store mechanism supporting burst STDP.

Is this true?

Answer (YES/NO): NO